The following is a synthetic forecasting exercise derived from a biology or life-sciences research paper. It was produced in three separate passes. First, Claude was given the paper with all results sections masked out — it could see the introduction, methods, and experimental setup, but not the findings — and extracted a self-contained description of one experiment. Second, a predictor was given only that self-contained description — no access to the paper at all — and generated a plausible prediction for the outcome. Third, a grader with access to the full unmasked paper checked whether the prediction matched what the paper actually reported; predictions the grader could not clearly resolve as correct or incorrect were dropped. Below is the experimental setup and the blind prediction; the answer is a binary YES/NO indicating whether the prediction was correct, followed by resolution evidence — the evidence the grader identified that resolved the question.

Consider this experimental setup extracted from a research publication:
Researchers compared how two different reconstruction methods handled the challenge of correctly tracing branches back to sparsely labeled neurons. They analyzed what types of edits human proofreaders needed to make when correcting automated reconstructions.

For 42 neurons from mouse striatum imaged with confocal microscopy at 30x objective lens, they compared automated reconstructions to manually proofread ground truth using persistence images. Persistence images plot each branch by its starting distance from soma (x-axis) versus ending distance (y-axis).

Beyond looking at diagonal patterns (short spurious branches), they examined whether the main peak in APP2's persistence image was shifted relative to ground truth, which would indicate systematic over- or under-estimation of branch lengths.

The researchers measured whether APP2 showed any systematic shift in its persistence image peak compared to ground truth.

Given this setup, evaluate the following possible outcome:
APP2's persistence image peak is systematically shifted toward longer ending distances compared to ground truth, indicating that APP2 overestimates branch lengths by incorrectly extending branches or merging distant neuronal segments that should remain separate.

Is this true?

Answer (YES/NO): NO